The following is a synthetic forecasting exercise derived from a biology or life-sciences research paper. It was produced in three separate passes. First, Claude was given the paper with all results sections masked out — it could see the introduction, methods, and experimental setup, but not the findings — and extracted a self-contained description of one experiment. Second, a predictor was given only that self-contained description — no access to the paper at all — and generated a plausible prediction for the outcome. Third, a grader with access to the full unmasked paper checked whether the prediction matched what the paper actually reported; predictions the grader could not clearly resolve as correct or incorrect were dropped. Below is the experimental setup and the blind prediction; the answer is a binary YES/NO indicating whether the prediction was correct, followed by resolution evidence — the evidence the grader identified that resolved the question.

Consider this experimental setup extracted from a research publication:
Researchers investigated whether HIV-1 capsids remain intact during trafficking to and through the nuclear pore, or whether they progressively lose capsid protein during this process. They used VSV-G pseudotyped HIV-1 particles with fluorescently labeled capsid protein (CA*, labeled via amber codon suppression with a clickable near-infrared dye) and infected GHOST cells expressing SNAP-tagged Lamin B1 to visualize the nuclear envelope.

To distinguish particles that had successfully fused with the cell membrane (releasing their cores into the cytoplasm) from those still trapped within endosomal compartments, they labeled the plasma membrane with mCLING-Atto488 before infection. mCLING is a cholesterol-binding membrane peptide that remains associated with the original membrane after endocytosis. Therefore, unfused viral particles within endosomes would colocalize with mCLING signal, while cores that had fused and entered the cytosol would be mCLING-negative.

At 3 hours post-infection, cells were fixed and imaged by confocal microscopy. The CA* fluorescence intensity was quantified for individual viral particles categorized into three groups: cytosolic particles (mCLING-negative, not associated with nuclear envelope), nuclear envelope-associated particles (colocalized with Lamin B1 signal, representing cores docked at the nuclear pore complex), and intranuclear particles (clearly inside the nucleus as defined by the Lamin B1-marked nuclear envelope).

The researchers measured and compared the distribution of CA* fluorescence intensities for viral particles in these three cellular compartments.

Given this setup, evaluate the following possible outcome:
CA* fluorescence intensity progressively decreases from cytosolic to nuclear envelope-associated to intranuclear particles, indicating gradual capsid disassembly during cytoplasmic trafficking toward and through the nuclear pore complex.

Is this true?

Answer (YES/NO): NO